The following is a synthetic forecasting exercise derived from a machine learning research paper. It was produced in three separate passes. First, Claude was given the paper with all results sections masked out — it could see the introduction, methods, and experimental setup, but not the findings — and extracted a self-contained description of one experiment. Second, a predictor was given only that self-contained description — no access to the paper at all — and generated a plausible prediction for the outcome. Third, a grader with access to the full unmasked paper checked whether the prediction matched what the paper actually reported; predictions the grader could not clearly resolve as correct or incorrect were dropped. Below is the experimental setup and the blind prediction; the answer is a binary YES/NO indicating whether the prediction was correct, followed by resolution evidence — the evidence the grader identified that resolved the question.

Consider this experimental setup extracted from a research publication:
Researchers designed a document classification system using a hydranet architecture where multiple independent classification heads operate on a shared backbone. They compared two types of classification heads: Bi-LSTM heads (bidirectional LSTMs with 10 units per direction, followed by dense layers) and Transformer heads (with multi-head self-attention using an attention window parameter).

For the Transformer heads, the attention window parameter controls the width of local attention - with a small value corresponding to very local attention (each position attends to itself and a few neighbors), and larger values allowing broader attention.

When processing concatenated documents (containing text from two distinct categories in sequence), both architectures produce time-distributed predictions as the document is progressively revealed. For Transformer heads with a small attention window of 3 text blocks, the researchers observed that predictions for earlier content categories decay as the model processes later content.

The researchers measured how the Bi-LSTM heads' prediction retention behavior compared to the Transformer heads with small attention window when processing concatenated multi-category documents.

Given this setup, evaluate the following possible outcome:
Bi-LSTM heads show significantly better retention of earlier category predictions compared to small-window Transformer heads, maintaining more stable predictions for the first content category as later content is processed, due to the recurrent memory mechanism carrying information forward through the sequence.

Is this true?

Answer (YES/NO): NO